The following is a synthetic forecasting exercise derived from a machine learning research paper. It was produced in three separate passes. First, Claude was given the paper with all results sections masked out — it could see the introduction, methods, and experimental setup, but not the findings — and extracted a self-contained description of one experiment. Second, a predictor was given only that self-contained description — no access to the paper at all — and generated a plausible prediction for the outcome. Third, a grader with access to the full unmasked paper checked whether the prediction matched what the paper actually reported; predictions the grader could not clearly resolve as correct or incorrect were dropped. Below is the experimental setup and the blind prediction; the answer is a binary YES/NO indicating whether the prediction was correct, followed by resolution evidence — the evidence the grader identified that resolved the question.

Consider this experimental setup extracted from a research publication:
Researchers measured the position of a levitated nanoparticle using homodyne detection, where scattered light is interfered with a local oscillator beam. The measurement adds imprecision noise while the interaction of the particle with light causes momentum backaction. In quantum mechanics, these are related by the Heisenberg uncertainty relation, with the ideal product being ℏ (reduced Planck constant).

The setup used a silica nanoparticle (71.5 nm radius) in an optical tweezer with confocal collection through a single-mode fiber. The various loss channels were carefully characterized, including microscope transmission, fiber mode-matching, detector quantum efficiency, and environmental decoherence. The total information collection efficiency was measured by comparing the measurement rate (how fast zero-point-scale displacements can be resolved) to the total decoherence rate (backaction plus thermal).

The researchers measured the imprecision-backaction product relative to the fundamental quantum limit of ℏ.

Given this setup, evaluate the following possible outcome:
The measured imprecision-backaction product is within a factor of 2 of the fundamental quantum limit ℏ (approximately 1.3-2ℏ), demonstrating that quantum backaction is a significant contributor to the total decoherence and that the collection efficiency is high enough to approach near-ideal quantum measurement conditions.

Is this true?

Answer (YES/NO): YES